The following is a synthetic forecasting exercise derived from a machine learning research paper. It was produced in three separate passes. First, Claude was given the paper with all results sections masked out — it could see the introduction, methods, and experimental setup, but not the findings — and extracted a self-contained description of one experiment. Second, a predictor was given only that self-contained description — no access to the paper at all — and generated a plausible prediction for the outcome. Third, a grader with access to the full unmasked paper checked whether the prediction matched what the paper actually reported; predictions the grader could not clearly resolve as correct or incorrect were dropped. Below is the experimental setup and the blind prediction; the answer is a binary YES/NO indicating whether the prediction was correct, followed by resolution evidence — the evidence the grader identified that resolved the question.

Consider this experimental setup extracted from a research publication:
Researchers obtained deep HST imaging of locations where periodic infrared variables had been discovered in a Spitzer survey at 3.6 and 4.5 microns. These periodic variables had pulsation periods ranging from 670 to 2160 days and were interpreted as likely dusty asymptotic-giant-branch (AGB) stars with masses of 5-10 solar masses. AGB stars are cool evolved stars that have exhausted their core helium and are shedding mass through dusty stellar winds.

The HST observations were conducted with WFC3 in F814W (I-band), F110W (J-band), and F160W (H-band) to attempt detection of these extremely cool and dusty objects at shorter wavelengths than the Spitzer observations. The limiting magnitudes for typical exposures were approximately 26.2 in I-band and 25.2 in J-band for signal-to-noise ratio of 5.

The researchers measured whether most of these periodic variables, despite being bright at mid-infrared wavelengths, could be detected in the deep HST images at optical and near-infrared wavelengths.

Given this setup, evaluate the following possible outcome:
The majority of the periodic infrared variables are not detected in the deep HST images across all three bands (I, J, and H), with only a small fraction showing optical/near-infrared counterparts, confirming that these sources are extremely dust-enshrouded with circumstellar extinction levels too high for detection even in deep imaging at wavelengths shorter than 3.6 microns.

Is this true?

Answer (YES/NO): NO